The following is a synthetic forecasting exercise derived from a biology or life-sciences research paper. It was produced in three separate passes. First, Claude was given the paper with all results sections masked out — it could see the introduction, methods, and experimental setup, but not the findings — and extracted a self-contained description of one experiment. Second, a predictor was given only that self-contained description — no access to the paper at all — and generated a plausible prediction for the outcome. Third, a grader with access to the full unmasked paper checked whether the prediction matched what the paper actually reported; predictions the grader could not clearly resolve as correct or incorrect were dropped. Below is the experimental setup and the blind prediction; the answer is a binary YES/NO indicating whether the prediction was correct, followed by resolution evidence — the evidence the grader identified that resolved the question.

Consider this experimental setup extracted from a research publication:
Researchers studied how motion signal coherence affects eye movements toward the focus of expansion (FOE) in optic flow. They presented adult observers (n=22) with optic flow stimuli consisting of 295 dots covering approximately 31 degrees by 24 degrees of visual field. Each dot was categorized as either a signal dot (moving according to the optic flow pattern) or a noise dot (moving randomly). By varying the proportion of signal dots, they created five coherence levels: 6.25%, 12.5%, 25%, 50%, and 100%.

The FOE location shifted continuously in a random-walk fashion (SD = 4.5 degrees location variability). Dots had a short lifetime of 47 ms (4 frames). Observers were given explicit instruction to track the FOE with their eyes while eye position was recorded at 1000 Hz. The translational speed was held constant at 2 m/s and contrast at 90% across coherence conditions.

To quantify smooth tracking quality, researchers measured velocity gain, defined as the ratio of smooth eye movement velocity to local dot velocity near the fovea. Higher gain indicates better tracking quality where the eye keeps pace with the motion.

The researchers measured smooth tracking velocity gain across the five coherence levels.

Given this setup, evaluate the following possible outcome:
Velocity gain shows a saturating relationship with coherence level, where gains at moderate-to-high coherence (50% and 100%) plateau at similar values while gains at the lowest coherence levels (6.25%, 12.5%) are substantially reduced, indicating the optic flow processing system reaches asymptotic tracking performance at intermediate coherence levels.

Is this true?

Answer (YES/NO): NO